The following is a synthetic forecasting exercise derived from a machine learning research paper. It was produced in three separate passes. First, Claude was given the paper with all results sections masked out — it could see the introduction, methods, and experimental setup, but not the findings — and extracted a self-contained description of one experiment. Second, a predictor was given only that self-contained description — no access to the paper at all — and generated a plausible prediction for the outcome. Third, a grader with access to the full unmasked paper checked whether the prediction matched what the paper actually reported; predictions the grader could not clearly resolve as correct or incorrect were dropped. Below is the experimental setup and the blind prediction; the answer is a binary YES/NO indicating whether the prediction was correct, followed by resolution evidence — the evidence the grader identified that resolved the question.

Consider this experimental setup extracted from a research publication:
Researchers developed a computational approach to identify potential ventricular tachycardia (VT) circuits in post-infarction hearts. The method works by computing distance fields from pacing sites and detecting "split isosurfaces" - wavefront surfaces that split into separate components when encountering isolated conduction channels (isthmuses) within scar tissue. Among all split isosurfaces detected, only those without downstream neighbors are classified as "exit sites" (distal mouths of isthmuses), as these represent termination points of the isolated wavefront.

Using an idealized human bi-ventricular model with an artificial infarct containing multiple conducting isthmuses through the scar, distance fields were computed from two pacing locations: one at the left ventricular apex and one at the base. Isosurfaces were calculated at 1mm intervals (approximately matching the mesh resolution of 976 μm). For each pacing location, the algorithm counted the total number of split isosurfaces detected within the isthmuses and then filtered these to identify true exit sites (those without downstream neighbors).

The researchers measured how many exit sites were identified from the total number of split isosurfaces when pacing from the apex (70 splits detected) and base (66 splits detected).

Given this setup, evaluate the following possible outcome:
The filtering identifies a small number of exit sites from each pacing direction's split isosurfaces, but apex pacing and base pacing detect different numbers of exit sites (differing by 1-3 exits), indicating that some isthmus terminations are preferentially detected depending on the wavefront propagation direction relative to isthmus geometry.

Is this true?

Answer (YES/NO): YES